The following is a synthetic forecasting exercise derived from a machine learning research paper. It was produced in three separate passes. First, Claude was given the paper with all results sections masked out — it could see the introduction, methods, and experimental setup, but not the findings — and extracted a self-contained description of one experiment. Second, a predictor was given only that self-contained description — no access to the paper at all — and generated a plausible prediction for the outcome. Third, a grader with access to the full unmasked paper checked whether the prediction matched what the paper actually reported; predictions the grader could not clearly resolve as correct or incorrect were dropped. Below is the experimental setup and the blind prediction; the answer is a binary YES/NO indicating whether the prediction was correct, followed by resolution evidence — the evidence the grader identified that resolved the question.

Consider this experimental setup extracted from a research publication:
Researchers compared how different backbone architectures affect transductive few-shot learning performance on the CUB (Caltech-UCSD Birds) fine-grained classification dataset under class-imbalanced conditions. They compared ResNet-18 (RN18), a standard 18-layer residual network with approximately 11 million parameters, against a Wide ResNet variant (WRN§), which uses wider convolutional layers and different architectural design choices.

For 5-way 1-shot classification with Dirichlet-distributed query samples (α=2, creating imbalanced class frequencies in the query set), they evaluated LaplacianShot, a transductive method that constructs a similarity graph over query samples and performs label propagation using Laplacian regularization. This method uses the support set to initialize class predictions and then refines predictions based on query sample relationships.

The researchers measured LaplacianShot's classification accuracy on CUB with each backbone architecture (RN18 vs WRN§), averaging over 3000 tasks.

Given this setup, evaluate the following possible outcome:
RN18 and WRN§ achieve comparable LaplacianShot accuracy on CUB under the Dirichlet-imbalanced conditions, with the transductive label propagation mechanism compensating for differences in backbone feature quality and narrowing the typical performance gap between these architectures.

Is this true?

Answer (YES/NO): NO